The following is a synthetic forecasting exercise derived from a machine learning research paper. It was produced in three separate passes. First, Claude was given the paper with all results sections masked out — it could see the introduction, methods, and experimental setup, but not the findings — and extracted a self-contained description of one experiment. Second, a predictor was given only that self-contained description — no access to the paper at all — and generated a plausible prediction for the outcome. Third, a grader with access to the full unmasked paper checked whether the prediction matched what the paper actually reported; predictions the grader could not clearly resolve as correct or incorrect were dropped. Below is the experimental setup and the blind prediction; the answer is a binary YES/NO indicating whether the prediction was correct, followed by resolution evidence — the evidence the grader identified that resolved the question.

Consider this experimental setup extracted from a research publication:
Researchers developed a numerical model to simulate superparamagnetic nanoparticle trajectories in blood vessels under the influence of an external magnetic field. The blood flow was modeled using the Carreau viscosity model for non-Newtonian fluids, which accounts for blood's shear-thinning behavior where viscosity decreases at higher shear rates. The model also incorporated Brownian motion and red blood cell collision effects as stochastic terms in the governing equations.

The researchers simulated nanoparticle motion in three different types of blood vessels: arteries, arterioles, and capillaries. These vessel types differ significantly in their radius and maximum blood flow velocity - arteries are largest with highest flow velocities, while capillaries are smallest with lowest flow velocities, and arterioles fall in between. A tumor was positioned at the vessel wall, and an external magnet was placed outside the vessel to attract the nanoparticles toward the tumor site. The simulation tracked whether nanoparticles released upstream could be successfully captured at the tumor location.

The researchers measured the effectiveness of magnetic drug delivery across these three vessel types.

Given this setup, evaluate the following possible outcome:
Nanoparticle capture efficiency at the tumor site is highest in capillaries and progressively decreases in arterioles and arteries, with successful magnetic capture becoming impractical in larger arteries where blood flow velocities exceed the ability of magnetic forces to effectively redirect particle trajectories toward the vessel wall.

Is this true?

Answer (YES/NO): NO